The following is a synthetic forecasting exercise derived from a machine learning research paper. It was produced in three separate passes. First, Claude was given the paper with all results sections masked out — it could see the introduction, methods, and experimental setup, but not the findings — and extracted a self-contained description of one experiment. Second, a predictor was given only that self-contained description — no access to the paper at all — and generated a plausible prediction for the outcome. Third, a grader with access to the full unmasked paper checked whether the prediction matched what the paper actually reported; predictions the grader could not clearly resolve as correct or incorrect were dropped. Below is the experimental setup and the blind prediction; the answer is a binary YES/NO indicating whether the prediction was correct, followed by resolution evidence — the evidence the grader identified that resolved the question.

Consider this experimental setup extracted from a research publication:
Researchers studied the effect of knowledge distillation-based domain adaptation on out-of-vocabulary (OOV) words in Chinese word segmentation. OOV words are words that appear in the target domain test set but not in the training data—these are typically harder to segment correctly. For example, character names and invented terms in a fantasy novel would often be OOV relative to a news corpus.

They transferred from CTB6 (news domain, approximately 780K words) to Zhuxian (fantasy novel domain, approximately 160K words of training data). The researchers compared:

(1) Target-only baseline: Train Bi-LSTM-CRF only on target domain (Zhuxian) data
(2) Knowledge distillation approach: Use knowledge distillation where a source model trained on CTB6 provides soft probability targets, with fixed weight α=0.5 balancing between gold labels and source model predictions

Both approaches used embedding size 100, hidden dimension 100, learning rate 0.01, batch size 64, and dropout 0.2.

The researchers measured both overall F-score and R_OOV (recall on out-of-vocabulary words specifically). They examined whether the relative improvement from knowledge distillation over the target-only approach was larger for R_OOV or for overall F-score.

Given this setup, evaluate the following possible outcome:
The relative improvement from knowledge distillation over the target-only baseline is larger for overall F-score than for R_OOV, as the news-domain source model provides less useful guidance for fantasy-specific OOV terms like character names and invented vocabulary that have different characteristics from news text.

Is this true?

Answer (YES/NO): NO